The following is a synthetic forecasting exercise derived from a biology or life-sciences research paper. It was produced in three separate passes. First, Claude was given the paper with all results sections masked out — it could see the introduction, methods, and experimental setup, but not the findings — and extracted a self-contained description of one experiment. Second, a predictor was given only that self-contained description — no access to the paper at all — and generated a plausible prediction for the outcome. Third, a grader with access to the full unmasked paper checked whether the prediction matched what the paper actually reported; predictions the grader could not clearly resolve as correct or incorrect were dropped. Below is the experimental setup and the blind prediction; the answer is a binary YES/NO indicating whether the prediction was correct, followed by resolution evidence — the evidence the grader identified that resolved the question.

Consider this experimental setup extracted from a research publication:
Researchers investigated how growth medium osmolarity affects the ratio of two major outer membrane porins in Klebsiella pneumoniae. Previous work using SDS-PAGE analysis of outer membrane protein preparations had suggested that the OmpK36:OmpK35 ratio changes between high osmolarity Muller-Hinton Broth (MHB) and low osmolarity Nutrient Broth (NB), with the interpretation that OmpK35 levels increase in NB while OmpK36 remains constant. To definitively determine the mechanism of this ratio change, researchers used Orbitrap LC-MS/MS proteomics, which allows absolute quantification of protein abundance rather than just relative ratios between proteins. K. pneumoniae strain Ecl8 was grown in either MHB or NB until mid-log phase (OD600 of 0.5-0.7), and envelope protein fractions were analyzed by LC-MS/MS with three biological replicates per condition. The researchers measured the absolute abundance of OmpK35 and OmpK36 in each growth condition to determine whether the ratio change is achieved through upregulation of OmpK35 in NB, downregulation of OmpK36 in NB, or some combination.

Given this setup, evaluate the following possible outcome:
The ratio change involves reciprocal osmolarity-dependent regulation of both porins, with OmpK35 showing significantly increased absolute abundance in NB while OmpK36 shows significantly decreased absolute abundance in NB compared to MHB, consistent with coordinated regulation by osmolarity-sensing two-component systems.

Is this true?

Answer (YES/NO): NO